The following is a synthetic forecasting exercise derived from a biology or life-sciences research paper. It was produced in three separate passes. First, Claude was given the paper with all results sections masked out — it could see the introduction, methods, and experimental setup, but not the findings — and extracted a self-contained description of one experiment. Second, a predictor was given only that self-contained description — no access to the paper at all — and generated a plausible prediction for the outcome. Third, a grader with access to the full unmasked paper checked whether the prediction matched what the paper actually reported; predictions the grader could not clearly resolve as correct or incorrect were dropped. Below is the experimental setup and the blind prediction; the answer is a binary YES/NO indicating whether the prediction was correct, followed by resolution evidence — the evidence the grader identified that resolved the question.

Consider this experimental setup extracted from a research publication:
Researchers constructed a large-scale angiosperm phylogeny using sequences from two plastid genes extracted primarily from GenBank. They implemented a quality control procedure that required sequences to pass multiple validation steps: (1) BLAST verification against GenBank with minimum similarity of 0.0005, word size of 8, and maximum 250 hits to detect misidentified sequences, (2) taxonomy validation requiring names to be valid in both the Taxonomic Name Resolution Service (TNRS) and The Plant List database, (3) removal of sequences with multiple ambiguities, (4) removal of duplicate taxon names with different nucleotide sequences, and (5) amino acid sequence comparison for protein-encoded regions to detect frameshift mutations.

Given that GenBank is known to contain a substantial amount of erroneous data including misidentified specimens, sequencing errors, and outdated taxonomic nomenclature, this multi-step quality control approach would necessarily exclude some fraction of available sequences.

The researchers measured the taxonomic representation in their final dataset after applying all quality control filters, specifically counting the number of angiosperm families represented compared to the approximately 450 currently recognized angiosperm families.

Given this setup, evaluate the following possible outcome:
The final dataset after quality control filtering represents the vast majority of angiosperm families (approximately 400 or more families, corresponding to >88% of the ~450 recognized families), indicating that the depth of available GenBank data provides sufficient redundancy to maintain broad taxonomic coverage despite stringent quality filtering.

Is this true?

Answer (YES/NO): YES